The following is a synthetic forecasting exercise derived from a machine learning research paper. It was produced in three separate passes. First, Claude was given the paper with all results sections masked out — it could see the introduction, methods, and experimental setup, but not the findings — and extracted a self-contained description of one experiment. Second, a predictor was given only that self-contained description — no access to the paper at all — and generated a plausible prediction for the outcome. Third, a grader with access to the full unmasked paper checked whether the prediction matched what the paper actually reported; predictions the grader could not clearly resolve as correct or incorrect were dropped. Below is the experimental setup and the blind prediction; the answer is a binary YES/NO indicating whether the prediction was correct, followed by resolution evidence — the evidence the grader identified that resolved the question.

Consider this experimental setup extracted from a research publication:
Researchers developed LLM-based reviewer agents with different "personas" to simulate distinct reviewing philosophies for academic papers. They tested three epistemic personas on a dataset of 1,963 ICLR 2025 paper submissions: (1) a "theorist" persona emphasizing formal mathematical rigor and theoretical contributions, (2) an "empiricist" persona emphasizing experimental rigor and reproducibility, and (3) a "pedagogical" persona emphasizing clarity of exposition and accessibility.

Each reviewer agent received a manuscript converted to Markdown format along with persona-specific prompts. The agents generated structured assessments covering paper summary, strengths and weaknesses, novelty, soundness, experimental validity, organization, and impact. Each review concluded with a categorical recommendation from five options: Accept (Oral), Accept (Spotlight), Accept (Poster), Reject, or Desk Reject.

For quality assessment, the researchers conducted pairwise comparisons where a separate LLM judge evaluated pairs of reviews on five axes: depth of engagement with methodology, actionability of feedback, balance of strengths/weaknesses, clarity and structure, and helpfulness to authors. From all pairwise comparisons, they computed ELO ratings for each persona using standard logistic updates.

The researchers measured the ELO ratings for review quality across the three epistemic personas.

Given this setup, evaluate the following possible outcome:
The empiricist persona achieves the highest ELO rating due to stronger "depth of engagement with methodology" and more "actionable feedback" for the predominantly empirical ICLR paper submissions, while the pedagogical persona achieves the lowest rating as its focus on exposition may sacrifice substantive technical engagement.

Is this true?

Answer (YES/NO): YES